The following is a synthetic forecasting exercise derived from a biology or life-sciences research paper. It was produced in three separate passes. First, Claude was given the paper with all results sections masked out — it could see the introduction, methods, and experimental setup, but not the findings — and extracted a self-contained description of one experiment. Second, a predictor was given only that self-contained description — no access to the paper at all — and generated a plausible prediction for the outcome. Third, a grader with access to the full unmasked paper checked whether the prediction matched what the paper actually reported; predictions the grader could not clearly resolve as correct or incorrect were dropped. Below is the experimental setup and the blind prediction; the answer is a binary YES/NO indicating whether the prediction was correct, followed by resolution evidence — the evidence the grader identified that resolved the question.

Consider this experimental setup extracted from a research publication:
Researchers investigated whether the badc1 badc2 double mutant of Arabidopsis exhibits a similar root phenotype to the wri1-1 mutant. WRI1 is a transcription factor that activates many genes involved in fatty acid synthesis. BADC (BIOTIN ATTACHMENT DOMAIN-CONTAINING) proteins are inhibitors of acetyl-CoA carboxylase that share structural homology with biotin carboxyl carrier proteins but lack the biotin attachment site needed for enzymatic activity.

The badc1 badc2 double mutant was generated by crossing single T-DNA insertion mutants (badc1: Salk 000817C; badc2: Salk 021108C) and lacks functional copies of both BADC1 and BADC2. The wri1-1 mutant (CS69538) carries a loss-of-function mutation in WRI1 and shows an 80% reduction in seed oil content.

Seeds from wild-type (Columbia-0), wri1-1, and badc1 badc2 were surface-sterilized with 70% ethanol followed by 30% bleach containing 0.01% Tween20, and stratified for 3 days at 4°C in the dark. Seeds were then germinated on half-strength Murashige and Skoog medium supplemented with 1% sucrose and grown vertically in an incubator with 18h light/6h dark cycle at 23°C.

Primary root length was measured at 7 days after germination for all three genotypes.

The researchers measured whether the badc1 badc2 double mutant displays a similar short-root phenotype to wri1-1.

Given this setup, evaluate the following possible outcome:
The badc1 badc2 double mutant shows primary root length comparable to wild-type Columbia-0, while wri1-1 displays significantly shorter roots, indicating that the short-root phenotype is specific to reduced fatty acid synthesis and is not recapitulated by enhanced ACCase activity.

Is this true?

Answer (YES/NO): NO